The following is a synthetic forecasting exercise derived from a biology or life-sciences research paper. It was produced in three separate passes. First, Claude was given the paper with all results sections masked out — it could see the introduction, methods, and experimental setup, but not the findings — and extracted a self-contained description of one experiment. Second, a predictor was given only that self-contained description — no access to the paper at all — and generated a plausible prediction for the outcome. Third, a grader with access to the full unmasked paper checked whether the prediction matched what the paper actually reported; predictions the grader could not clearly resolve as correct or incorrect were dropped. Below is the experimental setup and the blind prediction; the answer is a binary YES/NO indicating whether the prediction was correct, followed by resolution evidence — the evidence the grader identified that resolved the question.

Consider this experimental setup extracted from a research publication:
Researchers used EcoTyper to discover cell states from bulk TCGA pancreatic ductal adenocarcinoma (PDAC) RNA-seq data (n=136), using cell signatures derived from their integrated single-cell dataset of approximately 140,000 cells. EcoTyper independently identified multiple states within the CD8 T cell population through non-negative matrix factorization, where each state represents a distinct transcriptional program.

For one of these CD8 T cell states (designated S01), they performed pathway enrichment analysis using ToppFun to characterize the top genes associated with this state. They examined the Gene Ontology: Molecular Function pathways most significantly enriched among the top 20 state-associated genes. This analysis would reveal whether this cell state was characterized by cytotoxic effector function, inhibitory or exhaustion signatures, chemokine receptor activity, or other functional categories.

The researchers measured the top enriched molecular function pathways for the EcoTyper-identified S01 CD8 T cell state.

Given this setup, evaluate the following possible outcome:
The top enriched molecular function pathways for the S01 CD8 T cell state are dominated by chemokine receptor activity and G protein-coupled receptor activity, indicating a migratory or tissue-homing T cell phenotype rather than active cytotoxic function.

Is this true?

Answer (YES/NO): NO